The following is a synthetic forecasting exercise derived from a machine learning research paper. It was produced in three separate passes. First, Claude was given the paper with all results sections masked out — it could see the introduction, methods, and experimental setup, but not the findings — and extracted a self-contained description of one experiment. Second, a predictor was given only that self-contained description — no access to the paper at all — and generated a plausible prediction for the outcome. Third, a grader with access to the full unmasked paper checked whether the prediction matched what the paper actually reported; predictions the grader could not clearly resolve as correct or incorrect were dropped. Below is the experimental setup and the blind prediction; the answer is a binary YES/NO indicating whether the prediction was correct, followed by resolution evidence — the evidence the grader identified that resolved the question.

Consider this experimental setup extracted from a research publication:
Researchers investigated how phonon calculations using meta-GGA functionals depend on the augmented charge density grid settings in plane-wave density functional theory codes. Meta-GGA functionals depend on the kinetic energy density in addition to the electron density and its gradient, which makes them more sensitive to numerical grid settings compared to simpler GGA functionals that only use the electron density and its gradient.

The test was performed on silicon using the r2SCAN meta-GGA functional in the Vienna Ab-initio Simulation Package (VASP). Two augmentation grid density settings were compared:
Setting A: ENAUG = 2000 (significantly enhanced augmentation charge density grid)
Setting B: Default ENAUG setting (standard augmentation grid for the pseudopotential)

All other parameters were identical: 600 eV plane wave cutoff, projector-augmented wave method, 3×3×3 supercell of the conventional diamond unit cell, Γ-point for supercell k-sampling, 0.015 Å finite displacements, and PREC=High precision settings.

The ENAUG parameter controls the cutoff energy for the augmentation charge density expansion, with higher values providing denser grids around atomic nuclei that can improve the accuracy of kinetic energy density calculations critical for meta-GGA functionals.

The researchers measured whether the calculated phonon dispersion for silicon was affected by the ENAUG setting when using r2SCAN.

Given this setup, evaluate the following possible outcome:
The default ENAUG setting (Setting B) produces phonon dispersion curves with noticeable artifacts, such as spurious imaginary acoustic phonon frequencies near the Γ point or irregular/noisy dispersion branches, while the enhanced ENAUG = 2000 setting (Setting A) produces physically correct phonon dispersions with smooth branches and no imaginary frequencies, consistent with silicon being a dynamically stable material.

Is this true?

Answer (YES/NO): NO